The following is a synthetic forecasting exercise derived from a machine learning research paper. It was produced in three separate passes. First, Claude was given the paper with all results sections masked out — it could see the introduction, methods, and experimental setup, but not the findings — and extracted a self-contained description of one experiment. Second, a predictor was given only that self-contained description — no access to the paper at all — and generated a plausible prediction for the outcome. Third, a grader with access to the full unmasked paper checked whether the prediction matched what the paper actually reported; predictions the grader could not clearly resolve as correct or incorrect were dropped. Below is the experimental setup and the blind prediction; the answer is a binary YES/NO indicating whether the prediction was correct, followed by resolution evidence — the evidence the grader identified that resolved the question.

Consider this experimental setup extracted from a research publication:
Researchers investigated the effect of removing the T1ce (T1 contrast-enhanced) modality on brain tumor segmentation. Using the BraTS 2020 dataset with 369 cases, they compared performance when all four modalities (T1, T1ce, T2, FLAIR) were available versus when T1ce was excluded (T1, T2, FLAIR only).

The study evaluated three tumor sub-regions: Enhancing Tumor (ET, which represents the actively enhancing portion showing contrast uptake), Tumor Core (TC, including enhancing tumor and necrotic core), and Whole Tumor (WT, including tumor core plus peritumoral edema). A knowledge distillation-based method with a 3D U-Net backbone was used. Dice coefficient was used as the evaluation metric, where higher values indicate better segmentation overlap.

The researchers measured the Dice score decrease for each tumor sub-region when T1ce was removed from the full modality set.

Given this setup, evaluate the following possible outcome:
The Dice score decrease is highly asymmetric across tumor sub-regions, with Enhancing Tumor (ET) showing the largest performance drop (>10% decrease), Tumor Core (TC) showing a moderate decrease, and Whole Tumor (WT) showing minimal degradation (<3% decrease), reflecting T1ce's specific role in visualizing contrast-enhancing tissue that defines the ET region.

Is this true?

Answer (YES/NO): YES